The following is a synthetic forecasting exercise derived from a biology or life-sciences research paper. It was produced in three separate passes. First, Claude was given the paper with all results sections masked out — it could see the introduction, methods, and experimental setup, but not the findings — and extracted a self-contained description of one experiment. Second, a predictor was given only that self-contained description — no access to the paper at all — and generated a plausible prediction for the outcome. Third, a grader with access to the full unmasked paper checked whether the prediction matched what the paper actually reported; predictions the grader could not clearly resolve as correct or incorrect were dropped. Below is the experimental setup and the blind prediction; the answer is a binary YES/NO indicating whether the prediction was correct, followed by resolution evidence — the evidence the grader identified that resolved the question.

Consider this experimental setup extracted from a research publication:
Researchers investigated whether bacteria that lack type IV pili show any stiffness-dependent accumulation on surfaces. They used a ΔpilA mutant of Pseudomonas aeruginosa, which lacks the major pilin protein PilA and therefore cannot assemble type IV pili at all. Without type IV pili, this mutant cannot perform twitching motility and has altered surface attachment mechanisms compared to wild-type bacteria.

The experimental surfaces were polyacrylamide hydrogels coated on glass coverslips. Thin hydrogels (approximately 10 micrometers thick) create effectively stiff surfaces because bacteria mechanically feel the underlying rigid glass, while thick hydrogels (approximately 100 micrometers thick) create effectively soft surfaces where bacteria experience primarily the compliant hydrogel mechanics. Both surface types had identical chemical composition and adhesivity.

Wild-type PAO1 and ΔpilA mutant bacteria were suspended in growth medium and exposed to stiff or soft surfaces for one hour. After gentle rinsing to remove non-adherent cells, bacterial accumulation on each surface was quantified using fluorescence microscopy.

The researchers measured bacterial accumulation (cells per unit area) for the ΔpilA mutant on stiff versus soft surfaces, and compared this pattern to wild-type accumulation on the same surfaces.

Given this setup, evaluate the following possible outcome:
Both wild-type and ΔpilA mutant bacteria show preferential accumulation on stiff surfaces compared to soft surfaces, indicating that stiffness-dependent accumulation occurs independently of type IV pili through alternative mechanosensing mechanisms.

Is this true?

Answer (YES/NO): YES